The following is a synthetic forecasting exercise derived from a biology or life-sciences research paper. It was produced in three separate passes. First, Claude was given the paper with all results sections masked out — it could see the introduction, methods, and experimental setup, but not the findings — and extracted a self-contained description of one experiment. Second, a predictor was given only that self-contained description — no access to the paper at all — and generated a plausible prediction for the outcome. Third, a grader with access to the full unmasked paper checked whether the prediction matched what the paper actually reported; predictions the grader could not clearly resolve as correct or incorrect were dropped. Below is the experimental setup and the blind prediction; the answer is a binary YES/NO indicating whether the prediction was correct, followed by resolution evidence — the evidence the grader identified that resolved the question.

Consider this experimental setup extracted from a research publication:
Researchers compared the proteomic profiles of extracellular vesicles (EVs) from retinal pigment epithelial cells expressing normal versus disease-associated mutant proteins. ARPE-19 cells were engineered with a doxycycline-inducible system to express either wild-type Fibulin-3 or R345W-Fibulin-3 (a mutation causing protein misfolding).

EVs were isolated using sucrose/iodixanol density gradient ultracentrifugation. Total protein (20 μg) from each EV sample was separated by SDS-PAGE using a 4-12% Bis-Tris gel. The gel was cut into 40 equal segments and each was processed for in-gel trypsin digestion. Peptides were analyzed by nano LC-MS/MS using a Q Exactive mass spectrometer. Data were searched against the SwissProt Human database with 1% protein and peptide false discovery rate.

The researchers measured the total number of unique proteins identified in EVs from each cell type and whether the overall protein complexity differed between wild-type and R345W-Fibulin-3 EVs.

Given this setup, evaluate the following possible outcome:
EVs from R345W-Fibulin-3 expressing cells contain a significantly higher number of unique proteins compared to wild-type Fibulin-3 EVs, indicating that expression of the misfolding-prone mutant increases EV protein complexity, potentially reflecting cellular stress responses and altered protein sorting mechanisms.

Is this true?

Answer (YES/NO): NO